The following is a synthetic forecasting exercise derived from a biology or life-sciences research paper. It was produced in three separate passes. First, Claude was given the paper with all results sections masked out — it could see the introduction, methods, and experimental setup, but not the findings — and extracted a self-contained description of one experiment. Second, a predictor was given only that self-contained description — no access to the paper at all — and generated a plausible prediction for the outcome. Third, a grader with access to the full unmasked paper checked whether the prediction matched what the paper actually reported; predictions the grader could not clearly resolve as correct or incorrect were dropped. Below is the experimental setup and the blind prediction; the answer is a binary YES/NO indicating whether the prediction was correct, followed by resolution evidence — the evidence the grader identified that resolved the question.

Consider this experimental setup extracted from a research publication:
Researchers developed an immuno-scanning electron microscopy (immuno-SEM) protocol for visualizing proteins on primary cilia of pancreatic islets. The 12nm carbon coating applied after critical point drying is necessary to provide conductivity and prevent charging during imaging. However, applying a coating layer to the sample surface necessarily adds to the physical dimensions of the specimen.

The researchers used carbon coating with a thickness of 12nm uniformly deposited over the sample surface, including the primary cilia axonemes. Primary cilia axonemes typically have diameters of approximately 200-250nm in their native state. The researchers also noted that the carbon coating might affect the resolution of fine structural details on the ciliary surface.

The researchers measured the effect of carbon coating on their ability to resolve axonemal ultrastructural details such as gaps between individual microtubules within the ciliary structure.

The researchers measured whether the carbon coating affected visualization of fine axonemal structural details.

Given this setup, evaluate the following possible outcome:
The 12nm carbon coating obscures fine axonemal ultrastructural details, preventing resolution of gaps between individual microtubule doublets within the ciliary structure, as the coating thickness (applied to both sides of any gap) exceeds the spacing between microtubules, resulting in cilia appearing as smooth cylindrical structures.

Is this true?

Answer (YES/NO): YES